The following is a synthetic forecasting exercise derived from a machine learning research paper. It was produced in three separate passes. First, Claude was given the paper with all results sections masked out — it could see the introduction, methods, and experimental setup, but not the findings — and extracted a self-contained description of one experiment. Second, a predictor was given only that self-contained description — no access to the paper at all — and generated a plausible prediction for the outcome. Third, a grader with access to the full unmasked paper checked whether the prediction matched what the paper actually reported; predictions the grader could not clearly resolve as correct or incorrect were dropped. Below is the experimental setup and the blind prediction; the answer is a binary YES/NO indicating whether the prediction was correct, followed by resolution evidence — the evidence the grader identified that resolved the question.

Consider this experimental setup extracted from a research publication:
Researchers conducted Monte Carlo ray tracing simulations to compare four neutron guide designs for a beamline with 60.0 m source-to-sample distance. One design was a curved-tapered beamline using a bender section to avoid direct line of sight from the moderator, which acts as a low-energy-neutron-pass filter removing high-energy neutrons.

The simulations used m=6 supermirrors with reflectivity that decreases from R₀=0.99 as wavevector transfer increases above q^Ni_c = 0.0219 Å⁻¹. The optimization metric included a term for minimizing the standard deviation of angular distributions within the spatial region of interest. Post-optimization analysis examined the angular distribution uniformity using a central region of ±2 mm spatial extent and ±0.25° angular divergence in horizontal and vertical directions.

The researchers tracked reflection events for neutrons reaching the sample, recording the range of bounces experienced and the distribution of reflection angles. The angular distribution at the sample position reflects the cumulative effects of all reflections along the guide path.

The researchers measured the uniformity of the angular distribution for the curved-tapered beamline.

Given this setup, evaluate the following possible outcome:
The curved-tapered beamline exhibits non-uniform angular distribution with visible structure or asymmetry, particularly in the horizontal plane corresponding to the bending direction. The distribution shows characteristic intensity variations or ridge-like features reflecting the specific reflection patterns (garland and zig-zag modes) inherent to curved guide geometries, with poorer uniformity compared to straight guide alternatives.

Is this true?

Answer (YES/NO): YES